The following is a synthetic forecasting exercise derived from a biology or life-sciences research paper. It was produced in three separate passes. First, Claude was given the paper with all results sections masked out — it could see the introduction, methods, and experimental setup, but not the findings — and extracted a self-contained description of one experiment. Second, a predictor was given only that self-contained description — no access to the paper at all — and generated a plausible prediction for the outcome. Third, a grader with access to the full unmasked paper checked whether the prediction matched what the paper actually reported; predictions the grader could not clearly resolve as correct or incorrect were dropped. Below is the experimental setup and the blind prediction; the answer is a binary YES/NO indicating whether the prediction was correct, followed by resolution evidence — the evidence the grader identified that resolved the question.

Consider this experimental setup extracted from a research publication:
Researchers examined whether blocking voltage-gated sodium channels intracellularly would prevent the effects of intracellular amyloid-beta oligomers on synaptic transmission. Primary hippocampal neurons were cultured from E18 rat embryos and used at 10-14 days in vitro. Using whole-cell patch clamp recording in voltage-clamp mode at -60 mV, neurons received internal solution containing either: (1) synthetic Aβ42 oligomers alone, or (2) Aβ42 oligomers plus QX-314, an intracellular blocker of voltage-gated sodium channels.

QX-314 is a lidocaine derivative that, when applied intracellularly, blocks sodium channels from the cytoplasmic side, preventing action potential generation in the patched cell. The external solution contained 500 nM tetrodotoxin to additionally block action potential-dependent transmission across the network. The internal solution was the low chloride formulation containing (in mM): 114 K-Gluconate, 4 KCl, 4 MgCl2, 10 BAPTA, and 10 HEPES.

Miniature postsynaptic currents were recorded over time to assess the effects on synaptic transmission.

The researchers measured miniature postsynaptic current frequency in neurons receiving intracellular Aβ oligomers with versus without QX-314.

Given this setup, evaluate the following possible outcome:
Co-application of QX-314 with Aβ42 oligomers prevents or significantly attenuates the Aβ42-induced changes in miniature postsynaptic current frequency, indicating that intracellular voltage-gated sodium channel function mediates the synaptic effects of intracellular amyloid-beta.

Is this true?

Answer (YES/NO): NO